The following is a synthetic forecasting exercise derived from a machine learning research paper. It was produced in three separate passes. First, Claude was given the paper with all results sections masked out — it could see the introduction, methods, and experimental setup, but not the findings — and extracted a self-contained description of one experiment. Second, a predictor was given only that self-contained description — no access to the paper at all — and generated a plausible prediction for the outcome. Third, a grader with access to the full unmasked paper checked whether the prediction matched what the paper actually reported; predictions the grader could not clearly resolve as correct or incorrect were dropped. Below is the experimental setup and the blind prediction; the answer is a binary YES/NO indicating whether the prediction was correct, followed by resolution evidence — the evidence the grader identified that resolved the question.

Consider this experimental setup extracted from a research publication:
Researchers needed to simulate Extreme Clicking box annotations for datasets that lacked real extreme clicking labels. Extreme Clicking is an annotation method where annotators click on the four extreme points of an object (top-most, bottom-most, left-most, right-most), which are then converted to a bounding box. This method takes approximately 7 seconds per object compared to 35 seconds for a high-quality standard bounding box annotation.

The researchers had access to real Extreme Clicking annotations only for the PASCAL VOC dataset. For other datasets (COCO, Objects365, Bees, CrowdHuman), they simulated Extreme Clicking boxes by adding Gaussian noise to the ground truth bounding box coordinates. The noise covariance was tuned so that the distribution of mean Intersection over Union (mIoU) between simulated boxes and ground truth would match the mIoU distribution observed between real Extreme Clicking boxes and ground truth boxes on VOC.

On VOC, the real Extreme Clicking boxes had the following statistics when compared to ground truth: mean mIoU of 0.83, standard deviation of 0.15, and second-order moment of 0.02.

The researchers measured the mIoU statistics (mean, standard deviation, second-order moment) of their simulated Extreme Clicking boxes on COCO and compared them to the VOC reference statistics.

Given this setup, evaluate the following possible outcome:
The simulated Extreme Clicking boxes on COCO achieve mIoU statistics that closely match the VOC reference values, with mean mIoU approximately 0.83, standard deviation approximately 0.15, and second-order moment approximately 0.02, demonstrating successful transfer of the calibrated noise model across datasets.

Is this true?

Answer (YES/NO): YES